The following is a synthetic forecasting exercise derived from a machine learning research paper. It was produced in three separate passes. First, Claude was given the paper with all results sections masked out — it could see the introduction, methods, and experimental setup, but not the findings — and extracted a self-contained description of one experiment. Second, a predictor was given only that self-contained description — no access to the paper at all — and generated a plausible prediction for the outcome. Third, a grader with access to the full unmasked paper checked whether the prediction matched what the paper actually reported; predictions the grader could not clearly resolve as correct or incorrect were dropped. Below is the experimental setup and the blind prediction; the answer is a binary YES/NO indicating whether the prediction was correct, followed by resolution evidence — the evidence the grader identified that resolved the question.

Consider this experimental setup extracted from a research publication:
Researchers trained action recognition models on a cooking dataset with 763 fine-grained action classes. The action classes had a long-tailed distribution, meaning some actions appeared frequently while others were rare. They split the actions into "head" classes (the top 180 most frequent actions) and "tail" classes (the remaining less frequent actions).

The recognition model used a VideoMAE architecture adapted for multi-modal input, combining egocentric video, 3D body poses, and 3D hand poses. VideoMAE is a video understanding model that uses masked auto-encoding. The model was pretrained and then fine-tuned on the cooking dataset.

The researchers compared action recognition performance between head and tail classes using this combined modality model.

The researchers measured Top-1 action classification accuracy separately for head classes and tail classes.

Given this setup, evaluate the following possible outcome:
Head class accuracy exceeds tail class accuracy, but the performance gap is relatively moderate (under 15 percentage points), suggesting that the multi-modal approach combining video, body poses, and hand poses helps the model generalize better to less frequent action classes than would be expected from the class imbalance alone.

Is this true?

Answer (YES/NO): NO